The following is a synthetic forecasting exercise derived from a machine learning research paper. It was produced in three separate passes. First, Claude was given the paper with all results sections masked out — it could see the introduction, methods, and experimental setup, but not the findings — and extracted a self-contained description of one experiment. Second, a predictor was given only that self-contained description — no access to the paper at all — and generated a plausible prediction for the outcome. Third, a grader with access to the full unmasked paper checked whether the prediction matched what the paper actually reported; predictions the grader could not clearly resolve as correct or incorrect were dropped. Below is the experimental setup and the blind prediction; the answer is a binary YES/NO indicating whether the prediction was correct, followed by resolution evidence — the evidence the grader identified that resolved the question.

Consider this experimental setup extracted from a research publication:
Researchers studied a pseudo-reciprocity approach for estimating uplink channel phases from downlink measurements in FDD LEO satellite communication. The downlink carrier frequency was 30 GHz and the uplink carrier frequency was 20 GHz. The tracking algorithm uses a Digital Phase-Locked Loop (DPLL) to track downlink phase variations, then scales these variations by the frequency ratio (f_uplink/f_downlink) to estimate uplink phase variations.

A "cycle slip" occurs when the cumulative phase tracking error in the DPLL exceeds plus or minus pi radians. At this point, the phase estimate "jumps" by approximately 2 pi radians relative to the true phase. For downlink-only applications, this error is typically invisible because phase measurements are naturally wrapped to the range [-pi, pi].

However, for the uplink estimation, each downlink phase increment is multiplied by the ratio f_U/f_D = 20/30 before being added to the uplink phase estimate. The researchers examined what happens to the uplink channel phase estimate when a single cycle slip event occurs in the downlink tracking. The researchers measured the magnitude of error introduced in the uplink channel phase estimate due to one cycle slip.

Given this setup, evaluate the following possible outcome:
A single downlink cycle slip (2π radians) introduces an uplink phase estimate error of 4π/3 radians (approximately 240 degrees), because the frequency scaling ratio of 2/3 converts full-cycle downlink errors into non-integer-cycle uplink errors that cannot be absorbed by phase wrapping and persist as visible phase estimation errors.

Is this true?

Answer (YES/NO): YES